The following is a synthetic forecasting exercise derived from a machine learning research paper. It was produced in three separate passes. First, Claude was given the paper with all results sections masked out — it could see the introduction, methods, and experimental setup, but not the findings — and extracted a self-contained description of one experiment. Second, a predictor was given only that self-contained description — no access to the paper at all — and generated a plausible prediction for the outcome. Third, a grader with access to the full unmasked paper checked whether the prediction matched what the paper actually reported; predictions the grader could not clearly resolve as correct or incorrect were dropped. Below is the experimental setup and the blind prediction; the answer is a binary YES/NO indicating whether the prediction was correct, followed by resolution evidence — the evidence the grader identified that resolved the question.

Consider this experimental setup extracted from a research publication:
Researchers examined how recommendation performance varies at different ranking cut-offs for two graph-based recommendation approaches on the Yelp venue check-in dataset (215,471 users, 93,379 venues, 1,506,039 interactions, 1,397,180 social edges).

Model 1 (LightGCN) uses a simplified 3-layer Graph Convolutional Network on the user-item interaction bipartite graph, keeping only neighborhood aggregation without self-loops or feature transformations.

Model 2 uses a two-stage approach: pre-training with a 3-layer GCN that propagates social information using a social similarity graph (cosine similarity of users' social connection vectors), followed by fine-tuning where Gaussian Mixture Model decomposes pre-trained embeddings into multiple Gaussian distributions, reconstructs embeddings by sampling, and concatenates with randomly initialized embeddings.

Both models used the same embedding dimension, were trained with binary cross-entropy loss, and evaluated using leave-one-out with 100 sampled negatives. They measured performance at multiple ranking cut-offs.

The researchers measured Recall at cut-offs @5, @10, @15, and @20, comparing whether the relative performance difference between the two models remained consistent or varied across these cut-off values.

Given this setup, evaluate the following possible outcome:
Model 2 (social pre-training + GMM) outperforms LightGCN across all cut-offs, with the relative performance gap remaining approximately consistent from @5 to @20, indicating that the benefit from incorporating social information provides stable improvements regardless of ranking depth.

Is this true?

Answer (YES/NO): NO